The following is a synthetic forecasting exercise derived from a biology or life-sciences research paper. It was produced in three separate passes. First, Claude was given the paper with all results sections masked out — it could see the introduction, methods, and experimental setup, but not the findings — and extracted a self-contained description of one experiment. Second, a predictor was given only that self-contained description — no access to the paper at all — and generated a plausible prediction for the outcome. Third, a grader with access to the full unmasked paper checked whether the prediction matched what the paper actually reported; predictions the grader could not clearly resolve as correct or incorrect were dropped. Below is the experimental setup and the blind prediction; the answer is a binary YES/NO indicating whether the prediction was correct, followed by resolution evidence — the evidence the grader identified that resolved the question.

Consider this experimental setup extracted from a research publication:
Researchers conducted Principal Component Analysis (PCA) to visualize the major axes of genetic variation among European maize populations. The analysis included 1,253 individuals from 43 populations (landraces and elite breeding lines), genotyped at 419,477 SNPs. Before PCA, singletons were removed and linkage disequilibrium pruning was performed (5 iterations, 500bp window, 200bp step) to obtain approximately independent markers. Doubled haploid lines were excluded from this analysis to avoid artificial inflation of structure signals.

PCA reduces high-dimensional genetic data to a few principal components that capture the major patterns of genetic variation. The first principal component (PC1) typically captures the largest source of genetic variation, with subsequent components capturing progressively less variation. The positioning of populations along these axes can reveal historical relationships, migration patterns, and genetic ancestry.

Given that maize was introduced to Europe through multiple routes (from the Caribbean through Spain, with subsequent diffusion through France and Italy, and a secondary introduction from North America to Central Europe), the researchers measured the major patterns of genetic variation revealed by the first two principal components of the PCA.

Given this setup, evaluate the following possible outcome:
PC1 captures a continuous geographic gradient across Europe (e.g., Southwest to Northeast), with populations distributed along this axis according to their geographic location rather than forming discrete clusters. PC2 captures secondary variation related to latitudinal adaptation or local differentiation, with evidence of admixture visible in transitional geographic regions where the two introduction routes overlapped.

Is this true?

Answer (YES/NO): NO